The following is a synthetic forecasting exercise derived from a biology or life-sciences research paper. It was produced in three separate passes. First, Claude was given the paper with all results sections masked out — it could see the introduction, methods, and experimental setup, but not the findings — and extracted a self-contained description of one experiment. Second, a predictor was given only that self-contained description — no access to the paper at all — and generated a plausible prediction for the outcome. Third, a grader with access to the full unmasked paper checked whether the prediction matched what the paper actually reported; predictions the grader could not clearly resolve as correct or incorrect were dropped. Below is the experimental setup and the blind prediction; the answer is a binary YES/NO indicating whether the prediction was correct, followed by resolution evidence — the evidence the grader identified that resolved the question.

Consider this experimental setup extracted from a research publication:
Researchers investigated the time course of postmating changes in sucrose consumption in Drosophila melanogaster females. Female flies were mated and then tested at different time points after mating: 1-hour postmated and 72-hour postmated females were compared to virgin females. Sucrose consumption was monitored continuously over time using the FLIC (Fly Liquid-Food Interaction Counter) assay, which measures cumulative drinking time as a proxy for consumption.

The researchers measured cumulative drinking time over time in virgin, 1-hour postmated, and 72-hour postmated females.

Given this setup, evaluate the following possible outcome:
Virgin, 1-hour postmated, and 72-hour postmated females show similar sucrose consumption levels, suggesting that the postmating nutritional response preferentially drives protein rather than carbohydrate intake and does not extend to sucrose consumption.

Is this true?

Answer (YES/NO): NO